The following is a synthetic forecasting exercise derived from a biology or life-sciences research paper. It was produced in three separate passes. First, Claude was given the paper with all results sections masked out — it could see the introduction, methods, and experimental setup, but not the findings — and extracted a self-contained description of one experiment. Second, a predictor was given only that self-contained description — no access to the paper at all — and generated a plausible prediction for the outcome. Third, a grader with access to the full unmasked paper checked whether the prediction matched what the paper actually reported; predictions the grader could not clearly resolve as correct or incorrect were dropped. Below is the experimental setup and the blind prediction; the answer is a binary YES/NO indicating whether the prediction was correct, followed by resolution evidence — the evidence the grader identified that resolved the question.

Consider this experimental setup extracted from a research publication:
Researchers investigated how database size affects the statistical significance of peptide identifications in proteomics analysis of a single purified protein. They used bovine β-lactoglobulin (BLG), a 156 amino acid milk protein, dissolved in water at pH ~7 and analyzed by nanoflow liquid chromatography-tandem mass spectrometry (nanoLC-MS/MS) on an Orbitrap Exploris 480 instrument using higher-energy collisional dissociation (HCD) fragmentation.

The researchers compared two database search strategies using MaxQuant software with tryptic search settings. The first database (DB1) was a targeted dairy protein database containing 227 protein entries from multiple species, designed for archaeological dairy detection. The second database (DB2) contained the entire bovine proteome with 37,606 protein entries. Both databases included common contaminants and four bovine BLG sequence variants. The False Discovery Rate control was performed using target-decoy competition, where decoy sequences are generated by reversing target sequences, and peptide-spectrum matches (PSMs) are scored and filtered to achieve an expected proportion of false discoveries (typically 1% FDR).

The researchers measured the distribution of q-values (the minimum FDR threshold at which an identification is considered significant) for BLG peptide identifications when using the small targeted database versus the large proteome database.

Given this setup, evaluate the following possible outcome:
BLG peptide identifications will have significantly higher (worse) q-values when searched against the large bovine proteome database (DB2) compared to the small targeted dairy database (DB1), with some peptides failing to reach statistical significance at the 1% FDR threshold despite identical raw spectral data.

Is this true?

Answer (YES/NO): YES